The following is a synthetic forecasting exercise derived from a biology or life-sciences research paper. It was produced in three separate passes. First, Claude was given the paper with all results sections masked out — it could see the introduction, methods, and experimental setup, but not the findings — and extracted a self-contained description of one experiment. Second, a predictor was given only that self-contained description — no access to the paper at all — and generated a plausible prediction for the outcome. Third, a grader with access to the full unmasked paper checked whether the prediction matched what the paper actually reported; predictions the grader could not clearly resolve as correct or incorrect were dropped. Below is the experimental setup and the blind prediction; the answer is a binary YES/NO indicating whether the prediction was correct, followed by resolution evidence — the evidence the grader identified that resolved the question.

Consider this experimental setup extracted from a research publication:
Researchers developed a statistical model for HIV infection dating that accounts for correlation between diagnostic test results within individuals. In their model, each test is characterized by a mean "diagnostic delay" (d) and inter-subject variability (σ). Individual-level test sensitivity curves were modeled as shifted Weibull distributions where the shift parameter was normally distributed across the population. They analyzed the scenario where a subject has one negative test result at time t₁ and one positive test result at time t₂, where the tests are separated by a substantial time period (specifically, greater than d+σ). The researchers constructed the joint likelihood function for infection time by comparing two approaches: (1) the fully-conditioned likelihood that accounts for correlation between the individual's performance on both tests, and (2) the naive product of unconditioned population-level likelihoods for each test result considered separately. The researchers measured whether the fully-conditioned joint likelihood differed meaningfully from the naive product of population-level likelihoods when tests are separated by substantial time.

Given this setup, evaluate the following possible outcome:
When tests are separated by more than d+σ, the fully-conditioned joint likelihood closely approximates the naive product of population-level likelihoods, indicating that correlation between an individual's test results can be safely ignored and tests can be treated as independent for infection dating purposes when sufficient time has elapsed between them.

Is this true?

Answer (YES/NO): YES